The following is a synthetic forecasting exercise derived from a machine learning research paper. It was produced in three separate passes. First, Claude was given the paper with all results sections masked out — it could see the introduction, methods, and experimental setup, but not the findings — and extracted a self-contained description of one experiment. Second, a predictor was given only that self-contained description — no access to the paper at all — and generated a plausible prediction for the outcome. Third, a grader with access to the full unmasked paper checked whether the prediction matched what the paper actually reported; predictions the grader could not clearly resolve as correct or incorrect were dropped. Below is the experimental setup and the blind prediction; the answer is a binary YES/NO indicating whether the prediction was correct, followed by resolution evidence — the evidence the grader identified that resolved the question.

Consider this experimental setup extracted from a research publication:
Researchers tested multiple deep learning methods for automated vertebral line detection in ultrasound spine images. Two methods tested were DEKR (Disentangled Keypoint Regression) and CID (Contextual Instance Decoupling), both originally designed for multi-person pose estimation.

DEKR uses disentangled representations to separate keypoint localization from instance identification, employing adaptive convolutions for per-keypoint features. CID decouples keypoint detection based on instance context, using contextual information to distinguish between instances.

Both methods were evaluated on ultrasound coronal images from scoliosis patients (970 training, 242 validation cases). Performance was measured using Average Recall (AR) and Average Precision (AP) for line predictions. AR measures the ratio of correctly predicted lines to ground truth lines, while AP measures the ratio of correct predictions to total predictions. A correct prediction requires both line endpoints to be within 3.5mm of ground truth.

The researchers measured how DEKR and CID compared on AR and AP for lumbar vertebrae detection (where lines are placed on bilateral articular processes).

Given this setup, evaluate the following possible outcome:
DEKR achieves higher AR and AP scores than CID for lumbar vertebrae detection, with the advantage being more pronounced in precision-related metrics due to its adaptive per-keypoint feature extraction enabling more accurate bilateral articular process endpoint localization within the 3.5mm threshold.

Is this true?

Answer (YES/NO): NO